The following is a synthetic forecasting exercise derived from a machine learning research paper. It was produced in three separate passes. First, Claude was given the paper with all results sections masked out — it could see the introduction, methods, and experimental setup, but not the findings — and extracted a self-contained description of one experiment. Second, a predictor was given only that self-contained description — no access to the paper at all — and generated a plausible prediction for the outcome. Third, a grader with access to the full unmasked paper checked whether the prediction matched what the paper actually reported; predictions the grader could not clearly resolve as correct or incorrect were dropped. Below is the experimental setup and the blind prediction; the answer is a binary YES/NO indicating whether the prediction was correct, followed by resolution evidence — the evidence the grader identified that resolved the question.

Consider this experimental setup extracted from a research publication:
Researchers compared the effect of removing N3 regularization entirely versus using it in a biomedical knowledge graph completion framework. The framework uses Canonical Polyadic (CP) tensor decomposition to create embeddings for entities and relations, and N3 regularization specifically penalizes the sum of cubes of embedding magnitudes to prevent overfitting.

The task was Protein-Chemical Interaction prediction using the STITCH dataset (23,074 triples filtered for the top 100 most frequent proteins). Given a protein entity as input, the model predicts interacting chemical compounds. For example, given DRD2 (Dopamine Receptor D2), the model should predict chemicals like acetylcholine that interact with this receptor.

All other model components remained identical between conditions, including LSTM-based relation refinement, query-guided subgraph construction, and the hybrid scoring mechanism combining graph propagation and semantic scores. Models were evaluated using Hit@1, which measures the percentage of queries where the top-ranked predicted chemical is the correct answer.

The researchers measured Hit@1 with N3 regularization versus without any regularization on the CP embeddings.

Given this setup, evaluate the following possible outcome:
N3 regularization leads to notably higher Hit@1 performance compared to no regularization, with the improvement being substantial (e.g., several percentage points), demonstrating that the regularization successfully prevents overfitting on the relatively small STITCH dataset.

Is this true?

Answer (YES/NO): YES